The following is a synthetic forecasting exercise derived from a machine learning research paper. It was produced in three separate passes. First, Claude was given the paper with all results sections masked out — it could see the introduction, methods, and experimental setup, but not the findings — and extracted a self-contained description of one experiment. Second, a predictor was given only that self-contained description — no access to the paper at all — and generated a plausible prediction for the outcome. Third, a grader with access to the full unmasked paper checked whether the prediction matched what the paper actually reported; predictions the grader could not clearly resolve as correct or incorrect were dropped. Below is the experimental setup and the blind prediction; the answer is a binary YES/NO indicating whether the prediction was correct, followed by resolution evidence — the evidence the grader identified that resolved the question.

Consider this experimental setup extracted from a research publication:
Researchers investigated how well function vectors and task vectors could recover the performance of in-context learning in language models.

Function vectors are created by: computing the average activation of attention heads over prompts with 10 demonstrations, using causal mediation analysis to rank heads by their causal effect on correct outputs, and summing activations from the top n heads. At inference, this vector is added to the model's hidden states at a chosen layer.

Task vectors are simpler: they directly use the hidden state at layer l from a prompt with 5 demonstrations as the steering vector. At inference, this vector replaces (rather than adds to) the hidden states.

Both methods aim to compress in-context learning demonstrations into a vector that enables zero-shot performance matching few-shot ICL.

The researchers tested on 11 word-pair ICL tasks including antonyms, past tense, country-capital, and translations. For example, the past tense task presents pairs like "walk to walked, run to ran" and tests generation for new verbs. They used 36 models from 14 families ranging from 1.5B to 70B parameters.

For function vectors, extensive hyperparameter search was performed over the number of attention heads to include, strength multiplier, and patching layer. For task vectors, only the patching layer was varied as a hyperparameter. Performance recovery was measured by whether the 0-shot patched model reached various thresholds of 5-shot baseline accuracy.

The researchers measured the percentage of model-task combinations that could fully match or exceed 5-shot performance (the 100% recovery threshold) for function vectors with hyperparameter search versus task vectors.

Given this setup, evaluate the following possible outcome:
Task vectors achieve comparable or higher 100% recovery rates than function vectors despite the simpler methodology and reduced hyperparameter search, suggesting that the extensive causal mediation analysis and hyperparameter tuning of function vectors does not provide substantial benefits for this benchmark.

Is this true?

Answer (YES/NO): NO